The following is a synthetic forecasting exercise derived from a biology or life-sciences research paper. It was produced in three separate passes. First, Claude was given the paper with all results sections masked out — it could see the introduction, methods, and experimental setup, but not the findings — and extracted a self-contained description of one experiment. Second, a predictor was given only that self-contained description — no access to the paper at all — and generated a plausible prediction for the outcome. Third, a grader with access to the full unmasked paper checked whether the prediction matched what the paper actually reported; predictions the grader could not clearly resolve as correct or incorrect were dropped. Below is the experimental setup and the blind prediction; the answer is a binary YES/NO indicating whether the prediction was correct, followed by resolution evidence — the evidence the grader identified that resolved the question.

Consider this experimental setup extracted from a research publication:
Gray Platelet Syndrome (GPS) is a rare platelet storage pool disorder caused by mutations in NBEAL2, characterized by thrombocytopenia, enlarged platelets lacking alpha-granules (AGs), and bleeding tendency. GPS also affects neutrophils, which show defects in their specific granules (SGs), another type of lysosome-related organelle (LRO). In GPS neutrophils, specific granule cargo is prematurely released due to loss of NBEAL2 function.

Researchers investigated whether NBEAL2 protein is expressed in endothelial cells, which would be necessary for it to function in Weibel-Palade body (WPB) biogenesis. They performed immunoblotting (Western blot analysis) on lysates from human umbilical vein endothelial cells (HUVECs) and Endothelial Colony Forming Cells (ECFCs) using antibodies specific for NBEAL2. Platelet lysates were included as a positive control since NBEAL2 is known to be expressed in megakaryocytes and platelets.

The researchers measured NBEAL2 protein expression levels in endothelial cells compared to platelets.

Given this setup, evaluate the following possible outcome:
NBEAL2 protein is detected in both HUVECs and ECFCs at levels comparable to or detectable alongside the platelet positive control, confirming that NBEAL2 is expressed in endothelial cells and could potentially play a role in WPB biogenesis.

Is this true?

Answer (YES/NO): YES